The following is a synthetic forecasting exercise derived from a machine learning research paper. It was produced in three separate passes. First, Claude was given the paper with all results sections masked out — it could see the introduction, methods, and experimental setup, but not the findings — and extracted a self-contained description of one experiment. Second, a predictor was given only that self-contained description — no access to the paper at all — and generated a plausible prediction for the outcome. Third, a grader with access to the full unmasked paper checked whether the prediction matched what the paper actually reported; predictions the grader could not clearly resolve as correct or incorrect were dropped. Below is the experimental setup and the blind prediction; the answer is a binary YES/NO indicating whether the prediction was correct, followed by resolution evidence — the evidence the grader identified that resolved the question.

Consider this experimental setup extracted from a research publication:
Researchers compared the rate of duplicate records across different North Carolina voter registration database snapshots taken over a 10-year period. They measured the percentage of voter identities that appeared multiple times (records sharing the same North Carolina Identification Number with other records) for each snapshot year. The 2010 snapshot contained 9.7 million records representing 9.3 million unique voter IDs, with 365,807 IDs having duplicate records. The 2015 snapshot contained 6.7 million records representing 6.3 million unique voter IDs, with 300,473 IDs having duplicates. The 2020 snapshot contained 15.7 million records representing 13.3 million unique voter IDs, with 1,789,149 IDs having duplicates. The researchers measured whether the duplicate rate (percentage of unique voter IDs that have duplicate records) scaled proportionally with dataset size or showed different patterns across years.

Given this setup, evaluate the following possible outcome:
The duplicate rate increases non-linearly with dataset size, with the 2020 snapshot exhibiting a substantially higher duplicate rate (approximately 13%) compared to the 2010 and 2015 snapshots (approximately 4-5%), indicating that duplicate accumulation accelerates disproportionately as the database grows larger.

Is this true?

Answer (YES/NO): NO